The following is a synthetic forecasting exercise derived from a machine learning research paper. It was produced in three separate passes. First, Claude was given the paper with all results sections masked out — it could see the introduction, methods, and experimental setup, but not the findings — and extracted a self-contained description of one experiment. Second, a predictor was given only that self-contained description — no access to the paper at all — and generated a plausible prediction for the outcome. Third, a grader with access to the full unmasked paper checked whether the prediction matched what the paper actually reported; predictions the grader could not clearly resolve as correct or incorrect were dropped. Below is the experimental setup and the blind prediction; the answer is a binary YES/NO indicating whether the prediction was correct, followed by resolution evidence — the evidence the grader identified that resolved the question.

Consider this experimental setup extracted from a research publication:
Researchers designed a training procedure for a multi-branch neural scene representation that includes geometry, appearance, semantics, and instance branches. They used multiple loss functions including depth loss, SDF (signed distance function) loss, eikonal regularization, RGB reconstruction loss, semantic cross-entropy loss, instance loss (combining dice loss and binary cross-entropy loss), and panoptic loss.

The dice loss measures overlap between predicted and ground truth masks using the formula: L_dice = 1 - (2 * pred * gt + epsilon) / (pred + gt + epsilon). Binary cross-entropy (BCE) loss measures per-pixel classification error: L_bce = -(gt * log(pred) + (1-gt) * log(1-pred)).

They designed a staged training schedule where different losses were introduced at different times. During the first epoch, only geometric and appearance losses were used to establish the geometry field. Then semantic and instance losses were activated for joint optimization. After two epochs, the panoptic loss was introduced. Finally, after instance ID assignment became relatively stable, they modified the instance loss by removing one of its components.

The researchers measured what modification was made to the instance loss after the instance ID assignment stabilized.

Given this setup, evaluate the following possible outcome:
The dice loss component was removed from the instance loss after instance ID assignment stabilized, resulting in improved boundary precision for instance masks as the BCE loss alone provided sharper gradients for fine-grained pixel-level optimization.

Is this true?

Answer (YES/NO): NO